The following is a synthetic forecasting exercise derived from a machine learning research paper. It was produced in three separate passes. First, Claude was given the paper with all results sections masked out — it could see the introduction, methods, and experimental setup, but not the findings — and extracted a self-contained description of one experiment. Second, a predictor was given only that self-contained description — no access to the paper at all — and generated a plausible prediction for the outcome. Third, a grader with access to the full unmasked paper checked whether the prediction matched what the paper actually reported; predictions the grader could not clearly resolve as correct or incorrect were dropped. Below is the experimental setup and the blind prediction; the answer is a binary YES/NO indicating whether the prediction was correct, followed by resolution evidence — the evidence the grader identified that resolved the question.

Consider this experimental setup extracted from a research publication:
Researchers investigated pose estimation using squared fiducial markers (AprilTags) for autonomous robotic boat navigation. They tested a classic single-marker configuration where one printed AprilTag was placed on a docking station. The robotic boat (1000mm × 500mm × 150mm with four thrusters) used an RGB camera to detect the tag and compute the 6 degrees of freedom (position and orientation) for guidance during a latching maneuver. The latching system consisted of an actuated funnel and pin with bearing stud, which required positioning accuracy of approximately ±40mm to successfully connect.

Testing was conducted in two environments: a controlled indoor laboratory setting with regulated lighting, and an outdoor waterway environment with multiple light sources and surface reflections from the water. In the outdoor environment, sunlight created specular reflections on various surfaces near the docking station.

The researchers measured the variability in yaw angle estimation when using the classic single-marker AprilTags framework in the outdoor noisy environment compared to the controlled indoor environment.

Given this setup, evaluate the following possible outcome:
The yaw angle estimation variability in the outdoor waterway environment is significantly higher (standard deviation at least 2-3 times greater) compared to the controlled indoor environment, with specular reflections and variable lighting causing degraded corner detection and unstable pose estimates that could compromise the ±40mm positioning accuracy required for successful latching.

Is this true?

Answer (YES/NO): NO